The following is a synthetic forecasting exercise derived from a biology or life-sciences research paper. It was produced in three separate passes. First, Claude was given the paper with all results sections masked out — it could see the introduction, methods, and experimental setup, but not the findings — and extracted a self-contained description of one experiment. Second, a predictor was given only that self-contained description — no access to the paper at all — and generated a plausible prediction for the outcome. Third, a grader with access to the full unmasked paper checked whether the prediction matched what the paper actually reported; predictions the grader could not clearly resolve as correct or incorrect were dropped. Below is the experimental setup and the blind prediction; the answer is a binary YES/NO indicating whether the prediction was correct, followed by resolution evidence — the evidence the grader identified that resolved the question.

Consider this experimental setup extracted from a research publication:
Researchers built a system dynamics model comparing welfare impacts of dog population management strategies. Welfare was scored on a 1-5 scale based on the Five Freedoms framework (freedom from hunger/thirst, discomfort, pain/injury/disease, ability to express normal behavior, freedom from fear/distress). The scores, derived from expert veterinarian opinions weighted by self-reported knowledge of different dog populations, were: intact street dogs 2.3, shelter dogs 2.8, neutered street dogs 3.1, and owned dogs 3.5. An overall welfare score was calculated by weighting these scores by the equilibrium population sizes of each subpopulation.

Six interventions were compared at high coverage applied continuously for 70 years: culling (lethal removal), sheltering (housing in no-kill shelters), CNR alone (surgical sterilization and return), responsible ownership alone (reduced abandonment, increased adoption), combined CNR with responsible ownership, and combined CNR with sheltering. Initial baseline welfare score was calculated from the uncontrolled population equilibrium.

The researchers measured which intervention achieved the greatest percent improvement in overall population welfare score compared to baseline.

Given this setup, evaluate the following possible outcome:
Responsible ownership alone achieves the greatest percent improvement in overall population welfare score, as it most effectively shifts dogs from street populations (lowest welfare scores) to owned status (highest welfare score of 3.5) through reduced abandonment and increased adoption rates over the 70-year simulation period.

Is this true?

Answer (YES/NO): NO